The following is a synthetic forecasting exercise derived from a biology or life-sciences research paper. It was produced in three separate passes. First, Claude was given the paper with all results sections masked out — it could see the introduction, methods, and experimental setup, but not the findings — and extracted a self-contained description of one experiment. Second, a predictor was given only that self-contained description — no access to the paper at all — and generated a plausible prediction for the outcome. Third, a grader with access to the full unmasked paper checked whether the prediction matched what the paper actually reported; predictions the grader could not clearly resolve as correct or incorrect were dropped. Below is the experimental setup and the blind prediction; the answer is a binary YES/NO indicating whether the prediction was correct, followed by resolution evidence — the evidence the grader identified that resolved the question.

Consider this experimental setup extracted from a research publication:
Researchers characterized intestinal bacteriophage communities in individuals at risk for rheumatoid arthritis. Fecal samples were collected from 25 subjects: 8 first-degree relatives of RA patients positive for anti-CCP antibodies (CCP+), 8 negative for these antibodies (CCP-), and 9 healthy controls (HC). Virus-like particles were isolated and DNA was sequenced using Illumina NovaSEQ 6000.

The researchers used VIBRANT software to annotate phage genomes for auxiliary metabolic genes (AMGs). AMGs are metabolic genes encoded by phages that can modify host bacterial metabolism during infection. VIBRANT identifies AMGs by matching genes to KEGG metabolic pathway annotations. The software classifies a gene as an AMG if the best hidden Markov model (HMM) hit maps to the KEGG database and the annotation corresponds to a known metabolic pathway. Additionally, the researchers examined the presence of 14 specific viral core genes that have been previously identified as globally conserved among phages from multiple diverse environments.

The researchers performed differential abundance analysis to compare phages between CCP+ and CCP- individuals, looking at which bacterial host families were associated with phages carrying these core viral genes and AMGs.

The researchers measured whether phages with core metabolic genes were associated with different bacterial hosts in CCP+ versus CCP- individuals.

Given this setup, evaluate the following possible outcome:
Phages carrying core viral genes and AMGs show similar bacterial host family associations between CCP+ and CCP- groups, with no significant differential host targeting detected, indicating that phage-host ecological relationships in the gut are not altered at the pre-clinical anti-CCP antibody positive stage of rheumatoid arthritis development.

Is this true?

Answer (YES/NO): NO